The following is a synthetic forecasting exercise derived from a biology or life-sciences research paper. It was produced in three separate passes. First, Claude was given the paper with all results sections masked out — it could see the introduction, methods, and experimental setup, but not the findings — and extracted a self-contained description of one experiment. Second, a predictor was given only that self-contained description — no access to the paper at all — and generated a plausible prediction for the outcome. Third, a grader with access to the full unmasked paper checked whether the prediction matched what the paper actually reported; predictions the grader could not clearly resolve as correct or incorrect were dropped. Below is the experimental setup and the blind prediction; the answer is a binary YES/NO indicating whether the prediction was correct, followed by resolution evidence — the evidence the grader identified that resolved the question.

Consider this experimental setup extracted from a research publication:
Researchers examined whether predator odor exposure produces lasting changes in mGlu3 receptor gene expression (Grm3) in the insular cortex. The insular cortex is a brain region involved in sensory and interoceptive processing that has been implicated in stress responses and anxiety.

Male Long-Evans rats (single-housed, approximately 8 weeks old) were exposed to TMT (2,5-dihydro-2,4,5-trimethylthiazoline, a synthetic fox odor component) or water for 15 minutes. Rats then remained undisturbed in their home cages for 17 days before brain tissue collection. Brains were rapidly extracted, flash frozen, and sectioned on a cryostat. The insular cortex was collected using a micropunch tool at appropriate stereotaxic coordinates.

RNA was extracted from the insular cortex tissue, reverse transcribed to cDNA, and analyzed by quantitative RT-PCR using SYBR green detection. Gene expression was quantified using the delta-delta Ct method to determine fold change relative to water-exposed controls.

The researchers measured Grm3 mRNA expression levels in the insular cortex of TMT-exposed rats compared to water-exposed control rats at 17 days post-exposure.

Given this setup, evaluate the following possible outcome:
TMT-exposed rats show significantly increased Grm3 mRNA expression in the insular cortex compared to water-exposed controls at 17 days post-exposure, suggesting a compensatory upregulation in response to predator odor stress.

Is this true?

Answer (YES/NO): YES